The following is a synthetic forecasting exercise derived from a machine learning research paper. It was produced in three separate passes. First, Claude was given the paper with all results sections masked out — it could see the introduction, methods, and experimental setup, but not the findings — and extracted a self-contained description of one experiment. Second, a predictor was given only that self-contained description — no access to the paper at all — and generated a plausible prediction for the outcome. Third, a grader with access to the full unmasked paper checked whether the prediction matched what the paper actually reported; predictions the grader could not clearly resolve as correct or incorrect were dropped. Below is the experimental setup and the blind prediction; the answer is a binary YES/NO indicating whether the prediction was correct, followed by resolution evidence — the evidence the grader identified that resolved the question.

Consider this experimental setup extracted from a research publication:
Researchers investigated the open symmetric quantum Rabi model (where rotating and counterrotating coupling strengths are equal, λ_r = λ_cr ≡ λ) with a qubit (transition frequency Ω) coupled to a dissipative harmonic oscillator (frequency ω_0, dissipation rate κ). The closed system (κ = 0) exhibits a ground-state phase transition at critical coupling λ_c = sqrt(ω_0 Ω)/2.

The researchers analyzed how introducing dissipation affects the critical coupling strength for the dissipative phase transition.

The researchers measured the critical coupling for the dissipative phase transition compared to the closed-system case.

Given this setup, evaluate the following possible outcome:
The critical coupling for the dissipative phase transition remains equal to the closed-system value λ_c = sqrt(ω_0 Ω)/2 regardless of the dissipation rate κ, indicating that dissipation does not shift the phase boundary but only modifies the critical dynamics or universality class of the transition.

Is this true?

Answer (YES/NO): NO